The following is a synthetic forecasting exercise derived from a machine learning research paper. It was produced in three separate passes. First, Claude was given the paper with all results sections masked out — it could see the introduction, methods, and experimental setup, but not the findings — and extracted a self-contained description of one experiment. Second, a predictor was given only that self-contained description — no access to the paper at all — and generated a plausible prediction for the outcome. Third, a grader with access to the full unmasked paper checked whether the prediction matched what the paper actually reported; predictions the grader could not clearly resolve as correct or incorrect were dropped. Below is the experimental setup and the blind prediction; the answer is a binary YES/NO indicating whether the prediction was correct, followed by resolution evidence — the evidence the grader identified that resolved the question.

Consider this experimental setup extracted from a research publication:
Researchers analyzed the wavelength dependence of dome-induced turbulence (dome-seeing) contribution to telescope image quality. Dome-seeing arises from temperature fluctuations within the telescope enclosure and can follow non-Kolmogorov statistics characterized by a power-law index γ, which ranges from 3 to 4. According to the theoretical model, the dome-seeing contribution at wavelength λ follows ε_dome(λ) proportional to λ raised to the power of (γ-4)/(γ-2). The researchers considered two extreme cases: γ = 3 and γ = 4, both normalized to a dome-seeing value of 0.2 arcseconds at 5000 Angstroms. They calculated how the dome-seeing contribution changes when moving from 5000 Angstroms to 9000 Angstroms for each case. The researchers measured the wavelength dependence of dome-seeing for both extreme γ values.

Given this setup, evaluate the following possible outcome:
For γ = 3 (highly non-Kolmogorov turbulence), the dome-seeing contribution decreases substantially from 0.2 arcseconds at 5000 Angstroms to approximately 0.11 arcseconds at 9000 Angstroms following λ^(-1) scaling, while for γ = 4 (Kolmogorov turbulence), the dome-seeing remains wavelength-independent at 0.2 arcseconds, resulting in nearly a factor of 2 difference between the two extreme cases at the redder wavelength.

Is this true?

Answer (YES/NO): NO